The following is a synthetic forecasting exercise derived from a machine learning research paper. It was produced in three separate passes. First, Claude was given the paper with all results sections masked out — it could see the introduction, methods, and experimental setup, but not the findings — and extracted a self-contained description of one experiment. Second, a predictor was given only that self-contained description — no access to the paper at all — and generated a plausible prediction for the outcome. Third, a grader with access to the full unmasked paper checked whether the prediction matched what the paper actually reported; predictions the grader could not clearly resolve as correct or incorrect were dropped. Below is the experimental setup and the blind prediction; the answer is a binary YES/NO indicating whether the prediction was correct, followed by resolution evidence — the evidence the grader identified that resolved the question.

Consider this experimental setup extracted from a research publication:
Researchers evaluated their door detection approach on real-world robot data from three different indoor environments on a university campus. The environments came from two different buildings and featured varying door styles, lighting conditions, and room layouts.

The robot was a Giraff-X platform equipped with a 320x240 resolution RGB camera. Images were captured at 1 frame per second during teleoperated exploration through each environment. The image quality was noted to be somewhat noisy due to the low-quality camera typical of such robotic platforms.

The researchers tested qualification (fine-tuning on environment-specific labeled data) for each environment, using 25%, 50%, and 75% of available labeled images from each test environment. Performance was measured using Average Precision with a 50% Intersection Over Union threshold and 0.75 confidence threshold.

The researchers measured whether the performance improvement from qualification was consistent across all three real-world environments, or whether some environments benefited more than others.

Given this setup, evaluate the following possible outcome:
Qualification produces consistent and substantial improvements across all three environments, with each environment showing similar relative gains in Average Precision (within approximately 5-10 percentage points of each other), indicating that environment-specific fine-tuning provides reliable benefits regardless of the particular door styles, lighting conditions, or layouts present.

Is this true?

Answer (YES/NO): YES